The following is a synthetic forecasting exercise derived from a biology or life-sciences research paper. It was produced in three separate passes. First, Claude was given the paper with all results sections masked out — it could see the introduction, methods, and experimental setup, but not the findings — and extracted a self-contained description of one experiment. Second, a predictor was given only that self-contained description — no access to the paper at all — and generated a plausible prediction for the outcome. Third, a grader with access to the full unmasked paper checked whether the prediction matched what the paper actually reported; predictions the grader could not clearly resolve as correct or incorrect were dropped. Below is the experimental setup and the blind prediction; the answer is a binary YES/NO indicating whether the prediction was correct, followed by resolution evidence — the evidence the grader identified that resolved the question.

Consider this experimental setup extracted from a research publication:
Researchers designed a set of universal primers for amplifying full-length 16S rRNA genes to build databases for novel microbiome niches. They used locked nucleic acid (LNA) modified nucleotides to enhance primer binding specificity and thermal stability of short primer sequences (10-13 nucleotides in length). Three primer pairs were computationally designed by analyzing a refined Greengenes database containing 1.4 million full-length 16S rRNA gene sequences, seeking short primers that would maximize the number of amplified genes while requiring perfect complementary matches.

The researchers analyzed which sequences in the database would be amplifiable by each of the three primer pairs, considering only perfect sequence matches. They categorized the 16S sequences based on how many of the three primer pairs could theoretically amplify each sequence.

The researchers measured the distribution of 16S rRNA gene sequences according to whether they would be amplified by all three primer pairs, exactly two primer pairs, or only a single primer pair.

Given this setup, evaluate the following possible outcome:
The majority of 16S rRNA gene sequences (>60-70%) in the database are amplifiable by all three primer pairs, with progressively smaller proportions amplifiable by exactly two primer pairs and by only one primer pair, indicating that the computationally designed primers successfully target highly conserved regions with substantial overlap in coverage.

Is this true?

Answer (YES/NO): NO